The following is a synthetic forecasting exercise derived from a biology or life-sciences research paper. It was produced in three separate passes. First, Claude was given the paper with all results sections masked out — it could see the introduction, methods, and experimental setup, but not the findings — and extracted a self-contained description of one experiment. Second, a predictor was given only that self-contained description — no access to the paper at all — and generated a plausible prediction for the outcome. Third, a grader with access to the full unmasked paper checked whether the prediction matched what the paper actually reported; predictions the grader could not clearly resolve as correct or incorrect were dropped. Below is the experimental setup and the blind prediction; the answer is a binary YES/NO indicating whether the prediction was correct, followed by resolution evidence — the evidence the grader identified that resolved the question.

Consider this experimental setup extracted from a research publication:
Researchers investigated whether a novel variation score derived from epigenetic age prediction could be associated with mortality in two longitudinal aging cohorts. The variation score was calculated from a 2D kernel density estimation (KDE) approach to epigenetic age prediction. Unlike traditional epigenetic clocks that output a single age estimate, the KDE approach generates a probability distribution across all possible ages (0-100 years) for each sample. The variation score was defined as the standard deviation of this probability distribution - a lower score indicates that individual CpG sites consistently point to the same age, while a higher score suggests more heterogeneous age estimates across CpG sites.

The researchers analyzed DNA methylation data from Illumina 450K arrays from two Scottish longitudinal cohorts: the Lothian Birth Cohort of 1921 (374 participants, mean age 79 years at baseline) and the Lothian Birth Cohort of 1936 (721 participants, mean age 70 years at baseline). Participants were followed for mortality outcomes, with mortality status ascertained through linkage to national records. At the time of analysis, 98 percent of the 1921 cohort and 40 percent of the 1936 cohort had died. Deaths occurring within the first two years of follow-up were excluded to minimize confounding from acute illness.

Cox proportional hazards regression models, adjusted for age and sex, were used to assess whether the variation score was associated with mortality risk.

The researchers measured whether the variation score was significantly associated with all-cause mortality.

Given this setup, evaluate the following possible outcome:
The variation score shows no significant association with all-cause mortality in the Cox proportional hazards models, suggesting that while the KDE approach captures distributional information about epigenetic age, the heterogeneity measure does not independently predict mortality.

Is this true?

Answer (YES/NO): NO